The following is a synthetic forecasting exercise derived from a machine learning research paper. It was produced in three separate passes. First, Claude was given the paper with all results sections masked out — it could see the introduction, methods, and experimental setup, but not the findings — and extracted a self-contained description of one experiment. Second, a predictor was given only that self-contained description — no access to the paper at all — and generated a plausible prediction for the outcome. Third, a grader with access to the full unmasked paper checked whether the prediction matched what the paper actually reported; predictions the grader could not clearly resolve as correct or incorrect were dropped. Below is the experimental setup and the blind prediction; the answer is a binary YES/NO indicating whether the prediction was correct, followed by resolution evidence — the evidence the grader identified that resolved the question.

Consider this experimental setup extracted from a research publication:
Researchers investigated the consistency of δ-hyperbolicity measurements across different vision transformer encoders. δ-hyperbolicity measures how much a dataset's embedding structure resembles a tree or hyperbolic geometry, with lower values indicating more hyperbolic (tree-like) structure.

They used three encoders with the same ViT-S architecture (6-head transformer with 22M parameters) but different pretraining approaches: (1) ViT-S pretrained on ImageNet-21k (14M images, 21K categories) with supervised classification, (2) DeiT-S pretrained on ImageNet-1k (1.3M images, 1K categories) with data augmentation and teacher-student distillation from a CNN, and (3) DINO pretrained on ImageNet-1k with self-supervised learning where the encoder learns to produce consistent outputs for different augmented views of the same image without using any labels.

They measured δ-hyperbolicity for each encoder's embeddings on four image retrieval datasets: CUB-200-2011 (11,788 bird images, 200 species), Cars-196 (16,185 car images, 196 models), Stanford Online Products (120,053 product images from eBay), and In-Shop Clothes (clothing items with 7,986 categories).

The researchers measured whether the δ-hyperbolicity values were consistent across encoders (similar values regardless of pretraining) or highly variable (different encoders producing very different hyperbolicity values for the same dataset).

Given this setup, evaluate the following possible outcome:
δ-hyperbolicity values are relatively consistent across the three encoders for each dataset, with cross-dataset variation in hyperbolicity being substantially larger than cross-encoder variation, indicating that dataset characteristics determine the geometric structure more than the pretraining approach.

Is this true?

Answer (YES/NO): YES